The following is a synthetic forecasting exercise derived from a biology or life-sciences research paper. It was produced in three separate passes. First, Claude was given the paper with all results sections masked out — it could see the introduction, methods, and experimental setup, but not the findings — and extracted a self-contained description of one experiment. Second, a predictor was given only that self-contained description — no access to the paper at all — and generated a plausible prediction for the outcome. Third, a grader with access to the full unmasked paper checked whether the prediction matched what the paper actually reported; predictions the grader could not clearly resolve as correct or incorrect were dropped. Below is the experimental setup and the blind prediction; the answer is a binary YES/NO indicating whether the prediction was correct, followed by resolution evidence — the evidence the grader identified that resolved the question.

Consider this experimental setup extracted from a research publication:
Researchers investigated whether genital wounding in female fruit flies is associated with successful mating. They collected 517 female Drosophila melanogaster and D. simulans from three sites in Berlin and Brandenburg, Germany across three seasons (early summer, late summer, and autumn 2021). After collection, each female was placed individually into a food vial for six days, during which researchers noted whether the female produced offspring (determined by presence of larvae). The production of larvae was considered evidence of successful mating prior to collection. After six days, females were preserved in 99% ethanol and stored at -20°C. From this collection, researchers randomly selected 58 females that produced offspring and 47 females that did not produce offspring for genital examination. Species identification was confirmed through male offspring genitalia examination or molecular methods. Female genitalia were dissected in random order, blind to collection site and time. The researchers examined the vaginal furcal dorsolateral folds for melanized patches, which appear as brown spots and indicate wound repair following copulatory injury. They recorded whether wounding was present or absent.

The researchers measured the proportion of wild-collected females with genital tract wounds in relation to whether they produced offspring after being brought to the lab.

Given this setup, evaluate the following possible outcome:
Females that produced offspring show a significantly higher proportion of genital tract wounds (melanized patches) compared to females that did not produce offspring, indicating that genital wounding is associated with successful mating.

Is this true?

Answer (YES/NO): YES